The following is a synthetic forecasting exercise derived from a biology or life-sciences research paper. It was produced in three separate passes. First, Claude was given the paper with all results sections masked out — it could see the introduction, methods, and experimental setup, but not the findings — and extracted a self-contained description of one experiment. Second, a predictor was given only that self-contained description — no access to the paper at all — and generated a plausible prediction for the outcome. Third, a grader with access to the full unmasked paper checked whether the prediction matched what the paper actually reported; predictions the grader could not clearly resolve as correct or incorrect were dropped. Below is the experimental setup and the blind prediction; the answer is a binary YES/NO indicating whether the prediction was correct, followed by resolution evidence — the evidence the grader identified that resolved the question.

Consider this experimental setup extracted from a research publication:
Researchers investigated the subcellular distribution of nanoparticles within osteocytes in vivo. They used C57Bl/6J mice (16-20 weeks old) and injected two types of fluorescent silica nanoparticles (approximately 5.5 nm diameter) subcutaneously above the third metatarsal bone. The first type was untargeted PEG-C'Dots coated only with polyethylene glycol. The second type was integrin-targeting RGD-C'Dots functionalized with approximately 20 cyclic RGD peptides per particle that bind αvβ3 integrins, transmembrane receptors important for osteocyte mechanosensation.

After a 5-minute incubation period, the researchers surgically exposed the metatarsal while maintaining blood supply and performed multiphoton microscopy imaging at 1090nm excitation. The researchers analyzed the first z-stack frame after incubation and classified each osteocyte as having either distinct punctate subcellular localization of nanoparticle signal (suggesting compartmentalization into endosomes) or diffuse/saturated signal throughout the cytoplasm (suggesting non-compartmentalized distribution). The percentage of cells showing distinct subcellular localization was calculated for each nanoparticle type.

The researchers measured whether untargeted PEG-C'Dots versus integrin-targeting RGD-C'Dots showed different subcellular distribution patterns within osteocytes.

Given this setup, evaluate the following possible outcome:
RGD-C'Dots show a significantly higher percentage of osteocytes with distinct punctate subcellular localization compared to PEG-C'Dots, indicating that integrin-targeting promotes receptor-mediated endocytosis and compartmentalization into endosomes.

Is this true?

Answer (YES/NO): NO